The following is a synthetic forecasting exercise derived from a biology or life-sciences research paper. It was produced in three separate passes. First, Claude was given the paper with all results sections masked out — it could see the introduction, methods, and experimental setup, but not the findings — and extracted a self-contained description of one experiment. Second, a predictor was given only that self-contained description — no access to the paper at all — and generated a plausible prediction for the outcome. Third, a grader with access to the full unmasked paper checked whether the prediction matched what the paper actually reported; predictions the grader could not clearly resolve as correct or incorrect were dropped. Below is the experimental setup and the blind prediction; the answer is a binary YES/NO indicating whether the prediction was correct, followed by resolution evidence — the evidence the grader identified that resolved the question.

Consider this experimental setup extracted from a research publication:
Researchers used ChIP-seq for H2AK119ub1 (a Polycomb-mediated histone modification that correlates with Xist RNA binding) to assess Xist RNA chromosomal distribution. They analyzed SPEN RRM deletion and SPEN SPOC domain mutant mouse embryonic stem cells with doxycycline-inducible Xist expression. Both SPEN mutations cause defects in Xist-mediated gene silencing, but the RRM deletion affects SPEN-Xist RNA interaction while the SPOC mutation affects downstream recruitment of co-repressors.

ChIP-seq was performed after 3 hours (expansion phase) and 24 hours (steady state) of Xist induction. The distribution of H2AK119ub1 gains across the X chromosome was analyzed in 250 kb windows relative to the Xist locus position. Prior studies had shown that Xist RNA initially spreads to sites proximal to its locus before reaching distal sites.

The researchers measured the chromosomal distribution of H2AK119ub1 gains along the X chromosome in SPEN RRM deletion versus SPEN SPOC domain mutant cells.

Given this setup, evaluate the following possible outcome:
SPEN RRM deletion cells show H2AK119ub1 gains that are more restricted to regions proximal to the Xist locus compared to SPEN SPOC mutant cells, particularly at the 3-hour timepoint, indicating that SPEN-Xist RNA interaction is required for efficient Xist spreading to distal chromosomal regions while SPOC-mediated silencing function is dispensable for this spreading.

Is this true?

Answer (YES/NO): YES